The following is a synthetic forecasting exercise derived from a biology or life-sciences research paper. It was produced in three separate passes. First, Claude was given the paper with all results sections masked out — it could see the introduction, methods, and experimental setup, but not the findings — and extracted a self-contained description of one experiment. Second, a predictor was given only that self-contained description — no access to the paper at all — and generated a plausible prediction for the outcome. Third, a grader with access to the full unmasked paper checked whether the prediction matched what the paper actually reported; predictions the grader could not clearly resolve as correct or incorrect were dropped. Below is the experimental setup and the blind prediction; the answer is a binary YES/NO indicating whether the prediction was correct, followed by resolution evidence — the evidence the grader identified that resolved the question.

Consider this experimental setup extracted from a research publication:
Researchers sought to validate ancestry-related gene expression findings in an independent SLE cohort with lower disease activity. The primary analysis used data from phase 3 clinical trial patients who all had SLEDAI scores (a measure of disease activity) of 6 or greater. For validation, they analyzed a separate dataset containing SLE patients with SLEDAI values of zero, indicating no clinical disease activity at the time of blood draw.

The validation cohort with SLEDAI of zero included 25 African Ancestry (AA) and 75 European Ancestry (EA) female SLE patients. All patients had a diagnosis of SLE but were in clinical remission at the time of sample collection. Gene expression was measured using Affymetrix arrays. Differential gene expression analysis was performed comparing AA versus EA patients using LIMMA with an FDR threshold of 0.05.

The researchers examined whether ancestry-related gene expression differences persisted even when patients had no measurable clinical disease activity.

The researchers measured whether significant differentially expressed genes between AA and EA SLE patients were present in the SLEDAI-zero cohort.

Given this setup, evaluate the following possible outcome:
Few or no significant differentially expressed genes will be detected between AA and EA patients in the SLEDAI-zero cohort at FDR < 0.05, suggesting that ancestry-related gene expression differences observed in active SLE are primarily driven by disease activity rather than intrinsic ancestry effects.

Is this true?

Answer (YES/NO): NO